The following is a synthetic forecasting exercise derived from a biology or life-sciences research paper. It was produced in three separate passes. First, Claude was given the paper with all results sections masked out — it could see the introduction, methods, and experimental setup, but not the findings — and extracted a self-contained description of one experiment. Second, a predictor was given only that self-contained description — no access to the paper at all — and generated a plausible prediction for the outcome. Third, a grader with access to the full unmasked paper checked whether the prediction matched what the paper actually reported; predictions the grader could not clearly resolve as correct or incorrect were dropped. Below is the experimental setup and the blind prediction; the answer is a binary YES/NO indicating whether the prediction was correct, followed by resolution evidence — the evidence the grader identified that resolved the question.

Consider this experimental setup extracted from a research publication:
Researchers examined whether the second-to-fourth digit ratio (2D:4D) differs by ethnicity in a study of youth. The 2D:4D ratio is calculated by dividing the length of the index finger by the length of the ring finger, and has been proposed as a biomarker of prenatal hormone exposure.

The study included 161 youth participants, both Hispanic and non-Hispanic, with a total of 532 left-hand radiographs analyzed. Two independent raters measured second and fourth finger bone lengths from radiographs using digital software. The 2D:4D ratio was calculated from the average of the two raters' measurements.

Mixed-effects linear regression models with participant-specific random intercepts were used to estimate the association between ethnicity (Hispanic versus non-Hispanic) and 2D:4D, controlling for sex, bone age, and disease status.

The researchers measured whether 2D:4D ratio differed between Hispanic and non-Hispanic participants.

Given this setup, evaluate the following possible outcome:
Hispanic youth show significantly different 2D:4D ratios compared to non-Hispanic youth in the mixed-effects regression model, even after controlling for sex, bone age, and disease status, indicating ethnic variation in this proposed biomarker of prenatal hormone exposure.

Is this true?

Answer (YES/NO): YES